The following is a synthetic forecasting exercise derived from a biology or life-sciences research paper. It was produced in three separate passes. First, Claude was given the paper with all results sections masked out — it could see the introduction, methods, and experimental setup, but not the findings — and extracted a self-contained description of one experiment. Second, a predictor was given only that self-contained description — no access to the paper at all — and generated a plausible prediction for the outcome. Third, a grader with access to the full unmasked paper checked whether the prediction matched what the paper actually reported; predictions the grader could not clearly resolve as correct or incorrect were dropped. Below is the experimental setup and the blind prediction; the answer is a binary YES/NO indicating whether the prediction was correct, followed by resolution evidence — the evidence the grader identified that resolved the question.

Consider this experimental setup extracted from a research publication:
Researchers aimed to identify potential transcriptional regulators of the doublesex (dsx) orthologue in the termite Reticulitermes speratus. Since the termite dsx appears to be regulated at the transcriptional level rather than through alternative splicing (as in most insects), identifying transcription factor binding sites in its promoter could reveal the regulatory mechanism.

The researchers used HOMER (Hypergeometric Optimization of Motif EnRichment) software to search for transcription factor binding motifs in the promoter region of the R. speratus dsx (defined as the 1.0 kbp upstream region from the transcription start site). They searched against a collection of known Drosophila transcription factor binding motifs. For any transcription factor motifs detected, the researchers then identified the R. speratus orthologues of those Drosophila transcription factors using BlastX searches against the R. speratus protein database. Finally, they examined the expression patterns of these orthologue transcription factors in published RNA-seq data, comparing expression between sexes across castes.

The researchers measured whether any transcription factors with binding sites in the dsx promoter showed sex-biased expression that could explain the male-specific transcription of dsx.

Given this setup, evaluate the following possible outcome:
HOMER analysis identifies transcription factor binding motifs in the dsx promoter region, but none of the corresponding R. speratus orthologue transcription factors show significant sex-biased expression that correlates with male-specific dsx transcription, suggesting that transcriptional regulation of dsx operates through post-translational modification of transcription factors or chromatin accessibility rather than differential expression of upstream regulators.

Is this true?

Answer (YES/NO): NO